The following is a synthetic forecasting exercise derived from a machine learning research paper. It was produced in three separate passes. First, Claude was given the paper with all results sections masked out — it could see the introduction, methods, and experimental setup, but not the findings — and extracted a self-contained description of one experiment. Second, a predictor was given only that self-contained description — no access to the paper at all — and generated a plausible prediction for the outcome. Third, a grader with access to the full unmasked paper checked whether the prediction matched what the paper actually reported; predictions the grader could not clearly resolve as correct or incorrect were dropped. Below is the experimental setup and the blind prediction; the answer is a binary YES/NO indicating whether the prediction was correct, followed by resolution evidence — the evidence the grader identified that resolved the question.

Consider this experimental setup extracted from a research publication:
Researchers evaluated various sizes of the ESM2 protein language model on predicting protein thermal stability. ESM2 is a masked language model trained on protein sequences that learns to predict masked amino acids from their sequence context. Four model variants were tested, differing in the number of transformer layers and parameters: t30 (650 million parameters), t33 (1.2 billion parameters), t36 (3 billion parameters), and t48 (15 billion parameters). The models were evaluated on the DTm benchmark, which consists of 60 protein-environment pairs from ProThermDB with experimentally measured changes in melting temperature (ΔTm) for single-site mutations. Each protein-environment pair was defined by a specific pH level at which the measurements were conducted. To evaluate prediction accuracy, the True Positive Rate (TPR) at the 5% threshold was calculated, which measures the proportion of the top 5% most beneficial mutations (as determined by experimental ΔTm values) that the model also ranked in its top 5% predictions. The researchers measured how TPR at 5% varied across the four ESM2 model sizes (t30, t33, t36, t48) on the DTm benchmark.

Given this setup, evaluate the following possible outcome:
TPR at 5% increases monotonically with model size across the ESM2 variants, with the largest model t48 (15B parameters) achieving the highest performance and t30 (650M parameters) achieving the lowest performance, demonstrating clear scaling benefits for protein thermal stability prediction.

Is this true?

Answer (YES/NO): NO